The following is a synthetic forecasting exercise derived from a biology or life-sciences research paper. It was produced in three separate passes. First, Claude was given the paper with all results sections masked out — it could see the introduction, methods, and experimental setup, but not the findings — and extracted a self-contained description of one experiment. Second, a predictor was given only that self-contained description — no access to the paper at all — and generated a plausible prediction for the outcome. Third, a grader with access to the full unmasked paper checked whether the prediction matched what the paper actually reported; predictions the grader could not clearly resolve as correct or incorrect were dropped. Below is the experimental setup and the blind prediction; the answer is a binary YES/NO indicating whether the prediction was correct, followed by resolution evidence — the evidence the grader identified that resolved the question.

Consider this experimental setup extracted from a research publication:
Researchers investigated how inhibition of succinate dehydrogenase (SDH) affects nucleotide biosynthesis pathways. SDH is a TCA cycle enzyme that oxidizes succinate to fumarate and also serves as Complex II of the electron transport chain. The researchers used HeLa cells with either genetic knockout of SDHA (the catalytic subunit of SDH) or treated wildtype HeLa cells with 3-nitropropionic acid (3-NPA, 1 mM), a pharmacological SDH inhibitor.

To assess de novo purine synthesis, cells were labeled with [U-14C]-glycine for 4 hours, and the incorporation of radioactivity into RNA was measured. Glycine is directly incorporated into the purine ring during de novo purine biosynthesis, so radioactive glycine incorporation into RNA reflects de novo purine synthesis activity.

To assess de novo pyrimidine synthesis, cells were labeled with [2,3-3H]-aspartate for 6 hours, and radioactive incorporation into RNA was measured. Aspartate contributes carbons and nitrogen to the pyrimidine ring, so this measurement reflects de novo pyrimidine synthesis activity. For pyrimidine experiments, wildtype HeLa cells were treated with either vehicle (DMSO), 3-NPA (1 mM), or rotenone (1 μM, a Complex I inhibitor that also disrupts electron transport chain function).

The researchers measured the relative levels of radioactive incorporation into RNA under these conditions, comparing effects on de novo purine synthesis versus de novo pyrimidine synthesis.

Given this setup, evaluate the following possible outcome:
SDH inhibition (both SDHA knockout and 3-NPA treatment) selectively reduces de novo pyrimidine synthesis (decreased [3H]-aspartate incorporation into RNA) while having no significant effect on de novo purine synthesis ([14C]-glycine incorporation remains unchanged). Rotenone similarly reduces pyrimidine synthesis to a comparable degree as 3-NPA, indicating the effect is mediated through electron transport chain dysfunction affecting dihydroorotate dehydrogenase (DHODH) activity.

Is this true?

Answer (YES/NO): NO